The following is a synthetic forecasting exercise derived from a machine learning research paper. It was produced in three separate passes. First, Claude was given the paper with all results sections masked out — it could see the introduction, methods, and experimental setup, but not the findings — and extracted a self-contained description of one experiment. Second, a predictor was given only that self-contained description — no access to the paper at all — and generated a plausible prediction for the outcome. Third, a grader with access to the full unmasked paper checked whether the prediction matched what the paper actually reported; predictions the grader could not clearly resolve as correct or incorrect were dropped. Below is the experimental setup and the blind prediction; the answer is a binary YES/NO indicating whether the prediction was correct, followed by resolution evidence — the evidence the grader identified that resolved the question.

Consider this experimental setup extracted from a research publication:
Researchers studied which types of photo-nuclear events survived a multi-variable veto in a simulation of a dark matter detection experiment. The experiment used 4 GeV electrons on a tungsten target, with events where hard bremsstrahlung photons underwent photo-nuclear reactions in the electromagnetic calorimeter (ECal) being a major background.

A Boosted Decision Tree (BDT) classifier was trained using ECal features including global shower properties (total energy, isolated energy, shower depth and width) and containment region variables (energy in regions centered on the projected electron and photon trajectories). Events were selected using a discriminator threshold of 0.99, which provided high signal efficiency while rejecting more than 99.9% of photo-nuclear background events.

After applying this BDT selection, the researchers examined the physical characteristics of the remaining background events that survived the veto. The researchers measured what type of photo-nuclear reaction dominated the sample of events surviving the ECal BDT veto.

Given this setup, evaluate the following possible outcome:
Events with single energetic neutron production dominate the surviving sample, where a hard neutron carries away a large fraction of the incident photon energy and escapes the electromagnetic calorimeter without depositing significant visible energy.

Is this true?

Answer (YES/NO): NO